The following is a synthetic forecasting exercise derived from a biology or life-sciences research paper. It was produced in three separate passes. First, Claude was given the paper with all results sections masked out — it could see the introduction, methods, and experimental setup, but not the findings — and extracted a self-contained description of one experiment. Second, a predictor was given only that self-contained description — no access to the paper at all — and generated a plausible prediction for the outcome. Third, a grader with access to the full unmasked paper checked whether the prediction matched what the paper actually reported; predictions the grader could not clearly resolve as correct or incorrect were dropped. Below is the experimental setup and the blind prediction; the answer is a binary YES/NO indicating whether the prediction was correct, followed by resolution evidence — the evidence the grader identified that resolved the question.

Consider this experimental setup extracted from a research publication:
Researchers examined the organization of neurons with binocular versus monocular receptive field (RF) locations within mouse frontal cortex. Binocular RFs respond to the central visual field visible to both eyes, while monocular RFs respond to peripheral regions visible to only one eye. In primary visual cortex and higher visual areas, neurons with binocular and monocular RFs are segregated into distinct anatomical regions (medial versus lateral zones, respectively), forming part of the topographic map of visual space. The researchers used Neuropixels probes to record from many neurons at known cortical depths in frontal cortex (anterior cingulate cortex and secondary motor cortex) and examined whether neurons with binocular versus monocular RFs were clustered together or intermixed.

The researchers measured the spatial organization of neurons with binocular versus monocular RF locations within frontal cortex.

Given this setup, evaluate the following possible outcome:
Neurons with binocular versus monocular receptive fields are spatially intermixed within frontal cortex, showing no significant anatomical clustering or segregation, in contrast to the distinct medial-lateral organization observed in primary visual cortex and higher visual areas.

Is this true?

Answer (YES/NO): YES